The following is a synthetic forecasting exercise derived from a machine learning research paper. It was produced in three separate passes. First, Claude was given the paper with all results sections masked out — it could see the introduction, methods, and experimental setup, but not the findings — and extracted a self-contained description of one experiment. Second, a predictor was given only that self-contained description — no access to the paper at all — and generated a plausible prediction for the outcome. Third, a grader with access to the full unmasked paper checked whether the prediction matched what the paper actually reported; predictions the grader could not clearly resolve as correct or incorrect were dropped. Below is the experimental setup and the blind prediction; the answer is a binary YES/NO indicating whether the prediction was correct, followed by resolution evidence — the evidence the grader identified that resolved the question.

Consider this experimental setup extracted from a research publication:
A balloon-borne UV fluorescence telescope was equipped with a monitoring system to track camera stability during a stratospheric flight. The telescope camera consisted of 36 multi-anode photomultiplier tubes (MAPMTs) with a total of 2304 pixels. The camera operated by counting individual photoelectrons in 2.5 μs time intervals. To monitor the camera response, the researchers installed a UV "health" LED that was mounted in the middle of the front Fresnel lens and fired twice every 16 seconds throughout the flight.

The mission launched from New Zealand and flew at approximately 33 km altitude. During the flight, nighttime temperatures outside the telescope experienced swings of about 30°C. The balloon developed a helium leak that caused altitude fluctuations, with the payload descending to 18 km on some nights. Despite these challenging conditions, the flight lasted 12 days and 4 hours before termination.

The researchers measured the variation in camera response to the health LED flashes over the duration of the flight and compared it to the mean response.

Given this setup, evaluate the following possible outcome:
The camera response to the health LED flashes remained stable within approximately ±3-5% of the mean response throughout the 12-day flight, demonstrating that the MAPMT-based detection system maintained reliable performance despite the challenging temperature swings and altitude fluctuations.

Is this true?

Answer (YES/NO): YES